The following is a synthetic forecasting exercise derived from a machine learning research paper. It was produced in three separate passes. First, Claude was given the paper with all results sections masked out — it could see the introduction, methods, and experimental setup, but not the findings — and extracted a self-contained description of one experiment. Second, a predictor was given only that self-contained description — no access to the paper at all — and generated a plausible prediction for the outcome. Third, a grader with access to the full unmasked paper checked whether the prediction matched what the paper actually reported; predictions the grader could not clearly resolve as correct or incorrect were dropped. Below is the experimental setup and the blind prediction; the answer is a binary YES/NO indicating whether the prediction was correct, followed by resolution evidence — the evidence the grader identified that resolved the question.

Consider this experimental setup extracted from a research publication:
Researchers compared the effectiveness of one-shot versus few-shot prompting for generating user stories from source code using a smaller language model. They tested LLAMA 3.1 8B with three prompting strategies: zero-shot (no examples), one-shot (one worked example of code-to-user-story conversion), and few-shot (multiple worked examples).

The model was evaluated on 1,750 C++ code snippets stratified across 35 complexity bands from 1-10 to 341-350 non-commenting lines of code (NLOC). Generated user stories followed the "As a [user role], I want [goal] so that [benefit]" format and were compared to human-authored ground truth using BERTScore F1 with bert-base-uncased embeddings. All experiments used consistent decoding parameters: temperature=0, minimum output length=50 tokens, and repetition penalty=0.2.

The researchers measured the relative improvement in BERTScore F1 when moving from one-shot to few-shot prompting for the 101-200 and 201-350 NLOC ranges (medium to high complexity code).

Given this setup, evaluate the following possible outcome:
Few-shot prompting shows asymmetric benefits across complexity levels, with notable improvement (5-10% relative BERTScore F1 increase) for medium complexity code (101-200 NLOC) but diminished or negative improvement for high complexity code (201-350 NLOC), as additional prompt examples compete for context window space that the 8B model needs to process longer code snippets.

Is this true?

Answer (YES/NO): NO